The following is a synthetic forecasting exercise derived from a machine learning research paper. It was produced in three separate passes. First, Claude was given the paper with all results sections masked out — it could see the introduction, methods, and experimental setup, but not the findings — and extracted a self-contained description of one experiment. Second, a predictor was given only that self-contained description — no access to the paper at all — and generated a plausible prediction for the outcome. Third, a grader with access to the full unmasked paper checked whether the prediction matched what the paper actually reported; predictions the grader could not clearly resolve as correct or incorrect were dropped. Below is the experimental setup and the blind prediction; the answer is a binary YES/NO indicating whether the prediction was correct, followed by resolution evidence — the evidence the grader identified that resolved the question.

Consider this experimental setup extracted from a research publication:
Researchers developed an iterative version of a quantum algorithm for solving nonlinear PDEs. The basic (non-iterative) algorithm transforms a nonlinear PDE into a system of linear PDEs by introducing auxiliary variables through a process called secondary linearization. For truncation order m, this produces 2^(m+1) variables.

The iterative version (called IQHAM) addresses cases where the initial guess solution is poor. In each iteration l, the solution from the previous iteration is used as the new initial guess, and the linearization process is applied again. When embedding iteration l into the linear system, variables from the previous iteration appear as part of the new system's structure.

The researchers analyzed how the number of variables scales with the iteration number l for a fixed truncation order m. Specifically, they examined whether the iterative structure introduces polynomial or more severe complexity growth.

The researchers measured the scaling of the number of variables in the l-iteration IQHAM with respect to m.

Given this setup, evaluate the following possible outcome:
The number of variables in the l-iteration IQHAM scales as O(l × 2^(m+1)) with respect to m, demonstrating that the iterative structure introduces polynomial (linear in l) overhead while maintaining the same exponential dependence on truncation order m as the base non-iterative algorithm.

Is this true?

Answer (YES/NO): NO